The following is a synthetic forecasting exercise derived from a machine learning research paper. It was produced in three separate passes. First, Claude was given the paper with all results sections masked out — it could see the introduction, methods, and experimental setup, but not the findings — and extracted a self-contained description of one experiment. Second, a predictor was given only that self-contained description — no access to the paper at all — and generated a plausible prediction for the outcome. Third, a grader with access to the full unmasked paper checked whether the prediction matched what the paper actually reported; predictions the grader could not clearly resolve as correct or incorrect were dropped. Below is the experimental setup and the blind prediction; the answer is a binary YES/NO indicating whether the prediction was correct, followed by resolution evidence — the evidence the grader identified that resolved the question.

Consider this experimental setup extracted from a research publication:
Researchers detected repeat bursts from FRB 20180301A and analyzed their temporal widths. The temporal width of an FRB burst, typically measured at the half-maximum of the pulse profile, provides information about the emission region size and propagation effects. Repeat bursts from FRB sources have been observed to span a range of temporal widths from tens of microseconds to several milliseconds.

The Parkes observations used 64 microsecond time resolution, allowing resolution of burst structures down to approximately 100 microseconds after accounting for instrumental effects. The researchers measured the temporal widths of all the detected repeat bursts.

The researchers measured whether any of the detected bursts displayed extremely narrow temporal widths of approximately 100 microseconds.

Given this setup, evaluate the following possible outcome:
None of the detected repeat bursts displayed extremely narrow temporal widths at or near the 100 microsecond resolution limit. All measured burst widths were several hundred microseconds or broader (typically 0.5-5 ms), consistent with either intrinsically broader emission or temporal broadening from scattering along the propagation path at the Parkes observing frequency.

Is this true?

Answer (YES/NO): NO